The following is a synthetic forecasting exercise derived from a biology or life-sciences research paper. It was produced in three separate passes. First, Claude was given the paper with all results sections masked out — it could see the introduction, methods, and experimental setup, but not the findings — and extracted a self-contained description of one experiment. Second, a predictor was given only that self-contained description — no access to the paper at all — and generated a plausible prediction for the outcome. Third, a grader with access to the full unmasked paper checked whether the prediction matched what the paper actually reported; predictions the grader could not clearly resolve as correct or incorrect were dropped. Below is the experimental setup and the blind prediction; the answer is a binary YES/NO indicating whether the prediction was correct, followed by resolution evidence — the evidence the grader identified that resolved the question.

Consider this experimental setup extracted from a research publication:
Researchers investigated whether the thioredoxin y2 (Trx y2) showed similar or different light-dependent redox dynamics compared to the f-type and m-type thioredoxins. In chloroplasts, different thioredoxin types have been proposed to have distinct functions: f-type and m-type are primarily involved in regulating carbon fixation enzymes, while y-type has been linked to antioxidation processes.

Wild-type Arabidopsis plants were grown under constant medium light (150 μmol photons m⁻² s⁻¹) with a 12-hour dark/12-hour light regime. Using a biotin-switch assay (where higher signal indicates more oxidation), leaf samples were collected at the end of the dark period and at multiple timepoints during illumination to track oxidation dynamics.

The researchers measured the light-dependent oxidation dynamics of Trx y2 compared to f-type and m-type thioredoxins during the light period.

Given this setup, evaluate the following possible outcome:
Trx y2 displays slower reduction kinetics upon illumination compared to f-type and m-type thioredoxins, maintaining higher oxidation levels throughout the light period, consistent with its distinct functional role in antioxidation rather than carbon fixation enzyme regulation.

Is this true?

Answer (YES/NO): NO